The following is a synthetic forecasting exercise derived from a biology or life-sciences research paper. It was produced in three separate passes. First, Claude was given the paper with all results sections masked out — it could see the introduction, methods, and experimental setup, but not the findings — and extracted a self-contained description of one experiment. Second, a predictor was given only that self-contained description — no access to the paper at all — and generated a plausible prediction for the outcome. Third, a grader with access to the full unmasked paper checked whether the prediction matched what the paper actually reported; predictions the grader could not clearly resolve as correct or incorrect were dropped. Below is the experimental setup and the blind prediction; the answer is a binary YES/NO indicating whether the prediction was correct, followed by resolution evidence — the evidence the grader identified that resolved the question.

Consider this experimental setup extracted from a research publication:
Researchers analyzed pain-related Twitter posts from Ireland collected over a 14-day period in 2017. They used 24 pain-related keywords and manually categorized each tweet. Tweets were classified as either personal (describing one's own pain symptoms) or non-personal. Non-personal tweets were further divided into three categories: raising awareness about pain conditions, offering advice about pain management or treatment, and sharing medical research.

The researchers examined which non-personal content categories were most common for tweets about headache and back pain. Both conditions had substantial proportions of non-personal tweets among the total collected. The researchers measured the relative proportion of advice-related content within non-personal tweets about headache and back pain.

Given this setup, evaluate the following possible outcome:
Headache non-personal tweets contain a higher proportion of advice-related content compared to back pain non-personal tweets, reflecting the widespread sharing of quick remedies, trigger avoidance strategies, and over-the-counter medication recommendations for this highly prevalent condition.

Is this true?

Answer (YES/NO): NO